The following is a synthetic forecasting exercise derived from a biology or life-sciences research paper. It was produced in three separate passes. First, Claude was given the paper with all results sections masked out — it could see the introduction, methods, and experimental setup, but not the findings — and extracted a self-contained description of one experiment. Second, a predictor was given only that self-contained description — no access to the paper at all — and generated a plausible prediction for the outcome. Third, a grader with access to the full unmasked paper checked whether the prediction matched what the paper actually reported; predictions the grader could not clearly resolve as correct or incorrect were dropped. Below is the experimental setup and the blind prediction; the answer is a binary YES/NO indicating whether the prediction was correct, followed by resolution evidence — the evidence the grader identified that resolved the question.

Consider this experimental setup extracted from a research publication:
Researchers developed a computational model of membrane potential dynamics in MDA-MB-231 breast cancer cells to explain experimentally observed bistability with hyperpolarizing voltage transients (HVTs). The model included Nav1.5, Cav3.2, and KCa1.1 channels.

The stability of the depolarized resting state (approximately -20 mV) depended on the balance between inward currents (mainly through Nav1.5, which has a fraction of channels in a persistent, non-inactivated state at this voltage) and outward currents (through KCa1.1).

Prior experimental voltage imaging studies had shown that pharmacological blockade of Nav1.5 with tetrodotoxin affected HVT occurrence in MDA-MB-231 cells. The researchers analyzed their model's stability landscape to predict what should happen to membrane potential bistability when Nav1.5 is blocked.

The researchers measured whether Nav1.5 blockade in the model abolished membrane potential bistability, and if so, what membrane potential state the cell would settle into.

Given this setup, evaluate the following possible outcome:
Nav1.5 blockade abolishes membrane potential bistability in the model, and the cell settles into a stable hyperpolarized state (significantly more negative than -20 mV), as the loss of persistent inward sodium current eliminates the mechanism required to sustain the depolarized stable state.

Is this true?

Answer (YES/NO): YES